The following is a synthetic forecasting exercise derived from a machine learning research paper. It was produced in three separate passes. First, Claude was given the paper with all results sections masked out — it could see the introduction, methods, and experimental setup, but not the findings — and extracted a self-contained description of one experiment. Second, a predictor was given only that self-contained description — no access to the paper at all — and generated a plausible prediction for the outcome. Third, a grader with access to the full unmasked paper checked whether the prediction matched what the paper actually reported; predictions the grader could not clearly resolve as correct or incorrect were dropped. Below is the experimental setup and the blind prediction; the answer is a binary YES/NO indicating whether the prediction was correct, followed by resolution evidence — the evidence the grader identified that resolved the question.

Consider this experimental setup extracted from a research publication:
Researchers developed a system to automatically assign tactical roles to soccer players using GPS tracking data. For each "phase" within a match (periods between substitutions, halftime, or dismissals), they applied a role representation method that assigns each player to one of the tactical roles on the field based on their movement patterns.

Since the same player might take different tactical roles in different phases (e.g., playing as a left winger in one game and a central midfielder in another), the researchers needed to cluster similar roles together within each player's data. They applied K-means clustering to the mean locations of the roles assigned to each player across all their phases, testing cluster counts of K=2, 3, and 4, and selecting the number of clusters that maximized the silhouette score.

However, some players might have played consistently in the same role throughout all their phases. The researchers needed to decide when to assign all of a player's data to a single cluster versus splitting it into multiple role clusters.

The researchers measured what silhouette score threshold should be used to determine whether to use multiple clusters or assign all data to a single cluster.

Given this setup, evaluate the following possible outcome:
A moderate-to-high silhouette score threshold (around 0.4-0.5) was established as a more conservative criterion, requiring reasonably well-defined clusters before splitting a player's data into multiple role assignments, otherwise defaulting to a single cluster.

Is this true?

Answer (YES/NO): NO